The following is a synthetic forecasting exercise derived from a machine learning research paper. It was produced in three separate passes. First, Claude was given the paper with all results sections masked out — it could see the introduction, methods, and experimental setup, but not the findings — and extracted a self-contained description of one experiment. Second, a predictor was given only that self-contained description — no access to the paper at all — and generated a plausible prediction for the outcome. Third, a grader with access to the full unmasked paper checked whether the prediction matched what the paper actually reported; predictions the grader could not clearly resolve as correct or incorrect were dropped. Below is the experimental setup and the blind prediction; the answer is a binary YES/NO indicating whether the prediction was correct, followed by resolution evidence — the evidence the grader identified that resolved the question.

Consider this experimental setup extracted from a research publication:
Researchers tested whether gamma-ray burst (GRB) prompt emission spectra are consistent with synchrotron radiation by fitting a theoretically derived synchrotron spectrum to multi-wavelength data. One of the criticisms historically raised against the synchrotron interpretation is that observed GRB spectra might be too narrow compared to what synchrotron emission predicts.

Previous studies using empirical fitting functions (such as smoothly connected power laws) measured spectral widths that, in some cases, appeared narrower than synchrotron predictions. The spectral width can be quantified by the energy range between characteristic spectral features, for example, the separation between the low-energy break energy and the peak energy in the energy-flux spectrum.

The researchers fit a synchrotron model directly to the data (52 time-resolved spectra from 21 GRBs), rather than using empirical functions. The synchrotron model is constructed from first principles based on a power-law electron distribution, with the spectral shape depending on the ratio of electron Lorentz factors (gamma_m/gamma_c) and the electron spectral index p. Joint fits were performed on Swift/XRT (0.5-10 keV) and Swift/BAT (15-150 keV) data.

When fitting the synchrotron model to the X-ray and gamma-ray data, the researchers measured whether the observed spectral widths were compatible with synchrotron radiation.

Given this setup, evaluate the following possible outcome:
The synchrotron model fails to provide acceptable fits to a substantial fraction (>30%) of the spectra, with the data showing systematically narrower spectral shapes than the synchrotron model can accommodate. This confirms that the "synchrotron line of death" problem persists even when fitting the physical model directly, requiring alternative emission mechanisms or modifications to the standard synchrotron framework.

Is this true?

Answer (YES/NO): NO